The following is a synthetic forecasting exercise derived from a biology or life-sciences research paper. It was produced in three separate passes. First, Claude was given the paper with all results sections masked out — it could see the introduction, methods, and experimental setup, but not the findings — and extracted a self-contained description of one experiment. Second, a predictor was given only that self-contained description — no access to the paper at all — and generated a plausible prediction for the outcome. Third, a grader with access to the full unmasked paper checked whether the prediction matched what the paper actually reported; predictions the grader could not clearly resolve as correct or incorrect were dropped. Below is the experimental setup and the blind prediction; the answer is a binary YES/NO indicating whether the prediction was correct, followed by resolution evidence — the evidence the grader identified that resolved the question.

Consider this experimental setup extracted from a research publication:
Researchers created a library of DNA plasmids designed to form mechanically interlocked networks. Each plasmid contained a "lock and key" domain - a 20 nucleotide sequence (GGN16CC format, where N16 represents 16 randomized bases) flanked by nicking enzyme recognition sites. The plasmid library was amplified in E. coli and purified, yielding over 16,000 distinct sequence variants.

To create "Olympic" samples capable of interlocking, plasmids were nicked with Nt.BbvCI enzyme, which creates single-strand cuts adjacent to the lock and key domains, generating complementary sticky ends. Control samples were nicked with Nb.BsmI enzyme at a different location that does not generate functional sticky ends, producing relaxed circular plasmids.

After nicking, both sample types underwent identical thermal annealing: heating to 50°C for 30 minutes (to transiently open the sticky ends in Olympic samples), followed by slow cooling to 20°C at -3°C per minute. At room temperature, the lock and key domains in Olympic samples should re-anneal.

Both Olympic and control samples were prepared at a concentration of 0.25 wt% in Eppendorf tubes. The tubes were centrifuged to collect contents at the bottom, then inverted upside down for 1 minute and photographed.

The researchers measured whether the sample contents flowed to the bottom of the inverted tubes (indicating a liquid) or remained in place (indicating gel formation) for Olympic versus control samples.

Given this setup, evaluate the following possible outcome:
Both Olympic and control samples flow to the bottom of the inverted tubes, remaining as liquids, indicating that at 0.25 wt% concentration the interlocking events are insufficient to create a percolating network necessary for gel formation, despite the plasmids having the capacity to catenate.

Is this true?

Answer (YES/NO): NO